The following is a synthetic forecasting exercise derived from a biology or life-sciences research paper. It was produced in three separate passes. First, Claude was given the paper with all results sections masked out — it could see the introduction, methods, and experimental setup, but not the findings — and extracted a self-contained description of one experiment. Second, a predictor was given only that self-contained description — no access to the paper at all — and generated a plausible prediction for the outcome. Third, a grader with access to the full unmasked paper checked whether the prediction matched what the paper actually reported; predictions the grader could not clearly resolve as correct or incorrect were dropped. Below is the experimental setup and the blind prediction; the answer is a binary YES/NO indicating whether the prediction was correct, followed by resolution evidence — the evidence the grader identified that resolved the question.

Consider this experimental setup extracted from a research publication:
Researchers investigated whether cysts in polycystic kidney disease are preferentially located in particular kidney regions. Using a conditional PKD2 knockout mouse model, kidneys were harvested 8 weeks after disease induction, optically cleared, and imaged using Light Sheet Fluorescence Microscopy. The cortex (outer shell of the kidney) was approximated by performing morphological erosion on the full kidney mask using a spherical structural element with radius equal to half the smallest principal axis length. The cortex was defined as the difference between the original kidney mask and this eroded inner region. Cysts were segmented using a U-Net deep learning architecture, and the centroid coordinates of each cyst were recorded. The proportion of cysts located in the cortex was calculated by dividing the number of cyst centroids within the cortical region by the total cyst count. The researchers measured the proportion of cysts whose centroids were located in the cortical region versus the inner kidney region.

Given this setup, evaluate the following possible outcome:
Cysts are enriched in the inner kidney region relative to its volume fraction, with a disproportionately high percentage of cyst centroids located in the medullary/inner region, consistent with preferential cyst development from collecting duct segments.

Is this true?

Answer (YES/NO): NO